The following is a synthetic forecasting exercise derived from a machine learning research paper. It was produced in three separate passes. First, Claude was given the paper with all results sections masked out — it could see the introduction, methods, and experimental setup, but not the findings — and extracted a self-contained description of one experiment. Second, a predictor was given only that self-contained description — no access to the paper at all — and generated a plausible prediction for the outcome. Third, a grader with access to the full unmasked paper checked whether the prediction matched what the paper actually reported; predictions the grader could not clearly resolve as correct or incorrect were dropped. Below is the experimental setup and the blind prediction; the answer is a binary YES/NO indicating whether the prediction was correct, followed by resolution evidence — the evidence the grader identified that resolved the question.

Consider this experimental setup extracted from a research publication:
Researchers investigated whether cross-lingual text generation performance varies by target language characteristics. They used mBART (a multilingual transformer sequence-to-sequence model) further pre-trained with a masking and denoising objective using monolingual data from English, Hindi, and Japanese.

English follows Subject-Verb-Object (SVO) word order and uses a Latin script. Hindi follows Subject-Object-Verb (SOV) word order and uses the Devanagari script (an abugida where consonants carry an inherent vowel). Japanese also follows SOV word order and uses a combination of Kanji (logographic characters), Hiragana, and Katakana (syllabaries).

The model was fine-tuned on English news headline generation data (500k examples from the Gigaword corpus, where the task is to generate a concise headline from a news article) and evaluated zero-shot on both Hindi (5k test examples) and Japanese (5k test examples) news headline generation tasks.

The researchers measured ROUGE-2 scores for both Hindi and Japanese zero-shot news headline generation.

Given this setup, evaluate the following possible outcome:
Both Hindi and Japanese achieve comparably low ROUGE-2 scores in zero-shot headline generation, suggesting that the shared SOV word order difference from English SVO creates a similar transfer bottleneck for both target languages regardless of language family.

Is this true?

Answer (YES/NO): NO